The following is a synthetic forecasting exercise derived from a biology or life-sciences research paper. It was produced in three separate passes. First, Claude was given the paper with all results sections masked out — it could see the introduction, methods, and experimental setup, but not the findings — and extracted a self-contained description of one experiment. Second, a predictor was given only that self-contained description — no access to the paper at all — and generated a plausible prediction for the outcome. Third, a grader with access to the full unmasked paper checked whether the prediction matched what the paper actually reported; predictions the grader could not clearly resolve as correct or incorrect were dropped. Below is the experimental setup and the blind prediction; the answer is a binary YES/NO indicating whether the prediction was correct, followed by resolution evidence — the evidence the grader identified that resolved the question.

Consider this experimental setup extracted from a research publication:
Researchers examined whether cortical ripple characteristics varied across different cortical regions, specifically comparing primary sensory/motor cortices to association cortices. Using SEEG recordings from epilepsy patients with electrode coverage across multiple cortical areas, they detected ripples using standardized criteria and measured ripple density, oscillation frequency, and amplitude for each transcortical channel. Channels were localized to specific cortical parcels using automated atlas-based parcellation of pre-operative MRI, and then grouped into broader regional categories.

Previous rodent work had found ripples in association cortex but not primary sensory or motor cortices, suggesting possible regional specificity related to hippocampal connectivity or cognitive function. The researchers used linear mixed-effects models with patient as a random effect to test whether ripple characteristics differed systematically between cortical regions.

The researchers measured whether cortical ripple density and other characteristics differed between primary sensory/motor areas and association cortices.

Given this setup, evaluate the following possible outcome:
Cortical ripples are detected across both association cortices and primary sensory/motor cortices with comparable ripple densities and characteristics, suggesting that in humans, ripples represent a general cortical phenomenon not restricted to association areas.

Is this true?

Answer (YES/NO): NO